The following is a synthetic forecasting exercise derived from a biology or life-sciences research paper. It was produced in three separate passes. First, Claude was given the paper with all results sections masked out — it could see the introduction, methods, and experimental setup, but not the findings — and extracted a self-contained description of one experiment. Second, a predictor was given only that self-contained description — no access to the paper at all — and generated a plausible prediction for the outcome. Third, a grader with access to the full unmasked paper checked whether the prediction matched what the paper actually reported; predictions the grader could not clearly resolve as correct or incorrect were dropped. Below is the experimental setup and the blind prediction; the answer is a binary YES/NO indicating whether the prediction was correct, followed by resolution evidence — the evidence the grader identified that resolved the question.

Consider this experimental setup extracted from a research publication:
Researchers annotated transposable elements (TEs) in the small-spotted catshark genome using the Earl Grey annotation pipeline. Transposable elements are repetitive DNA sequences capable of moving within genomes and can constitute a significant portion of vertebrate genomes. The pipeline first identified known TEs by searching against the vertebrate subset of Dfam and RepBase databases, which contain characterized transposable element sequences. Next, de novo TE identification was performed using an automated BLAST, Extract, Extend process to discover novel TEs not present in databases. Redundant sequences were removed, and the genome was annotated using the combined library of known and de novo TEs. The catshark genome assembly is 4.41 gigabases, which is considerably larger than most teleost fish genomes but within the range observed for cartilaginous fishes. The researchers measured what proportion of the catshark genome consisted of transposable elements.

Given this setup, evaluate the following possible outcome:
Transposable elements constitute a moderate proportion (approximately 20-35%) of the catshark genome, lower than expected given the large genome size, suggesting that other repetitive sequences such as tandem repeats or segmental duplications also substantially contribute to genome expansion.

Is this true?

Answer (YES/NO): NO